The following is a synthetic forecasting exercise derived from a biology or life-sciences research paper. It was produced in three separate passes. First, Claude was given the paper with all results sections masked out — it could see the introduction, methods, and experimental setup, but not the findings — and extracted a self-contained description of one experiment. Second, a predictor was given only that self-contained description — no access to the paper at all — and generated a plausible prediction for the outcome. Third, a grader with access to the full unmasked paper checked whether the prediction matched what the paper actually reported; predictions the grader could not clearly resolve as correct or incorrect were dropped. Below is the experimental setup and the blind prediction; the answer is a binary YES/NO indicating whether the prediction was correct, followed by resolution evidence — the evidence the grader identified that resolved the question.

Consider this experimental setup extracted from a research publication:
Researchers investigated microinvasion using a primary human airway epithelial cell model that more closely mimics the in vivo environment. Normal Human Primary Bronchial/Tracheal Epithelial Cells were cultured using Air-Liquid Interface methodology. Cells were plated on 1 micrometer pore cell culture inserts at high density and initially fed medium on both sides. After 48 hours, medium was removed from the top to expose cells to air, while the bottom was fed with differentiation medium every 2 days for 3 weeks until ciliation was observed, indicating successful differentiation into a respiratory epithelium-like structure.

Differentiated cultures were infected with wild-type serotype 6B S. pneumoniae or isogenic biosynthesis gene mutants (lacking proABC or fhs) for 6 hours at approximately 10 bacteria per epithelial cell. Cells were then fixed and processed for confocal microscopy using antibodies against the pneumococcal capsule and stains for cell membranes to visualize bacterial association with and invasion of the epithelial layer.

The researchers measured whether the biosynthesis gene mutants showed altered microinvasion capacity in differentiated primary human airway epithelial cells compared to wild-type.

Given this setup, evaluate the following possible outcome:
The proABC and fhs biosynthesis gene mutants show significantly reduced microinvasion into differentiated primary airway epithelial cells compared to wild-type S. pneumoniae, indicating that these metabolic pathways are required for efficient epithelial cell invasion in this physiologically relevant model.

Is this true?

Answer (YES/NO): NO